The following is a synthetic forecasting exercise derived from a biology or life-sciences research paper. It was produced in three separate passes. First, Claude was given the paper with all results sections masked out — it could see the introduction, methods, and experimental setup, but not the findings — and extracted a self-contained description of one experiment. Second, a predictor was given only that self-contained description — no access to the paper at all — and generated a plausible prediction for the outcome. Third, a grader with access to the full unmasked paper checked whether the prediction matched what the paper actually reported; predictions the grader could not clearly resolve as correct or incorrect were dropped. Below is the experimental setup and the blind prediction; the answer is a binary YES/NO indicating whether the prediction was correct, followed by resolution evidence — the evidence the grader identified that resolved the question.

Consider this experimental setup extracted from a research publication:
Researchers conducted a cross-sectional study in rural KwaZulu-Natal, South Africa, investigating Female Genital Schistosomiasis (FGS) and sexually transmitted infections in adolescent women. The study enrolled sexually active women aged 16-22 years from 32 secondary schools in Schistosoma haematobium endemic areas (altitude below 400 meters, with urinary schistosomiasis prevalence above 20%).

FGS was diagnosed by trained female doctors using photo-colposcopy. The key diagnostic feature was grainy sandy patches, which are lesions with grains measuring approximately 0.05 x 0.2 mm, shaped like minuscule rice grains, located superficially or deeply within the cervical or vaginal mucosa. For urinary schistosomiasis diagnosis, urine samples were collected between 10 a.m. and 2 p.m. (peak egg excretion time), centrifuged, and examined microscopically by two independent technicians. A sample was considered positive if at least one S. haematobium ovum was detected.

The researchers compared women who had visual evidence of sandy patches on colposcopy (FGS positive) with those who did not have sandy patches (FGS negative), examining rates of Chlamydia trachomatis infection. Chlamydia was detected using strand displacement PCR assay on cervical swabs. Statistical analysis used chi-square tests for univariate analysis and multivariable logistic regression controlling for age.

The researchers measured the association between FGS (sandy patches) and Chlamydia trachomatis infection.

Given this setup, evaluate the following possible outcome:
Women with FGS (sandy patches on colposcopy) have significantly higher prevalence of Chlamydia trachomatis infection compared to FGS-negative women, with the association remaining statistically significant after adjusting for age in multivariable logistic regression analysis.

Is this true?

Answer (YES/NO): NO